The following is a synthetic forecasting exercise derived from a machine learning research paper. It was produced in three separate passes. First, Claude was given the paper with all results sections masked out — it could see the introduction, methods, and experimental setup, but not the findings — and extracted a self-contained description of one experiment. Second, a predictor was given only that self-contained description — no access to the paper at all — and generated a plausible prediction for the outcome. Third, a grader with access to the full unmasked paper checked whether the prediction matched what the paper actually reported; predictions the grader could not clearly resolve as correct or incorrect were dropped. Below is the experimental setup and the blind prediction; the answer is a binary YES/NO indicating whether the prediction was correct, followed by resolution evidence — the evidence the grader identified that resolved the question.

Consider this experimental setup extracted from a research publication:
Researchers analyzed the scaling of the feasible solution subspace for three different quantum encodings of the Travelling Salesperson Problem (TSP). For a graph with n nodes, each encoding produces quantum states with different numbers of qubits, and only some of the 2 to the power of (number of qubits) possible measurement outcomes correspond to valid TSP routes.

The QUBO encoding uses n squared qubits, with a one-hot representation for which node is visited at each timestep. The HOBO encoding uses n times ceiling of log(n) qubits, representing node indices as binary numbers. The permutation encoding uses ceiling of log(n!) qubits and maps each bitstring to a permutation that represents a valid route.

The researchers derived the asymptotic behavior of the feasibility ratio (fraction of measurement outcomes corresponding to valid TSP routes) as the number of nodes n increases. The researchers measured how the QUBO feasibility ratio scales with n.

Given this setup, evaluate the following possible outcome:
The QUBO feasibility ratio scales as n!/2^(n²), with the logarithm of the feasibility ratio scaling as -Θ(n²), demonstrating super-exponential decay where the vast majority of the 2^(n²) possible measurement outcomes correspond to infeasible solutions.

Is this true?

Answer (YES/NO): YES